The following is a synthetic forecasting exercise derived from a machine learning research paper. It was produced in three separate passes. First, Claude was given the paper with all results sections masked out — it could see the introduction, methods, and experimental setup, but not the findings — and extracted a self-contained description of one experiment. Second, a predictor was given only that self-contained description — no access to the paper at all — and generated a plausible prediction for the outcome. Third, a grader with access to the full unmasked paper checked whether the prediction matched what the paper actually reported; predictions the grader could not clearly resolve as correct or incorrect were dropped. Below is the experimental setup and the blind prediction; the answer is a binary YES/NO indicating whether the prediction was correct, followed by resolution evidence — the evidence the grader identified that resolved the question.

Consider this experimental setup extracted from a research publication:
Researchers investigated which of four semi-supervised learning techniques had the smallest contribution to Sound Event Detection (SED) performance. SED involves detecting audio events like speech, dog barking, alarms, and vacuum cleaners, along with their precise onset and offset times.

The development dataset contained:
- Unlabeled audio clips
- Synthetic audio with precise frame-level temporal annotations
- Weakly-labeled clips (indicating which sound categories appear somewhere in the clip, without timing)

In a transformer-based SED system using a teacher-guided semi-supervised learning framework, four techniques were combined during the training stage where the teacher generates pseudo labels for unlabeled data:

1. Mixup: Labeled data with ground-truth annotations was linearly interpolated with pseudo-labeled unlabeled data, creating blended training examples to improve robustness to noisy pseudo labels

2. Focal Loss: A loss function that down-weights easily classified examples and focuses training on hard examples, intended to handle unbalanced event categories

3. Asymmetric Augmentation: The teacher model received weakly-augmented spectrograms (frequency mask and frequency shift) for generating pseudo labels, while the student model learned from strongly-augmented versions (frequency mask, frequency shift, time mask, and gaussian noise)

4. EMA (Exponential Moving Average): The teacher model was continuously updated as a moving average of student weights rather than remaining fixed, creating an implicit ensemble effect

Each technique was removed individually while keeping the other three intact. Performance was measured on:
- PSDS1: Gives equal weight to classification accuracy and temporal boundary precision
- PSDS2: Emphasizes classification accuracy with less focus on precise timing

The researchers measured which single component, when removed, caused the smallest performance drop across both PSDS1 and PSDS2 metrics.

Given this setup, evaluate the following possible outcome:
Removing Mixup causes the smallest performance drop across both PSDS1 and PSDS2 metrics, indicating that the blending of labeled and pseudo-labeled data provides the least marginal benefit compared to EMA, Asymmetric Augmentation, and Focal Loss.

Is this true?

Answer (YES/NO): YES